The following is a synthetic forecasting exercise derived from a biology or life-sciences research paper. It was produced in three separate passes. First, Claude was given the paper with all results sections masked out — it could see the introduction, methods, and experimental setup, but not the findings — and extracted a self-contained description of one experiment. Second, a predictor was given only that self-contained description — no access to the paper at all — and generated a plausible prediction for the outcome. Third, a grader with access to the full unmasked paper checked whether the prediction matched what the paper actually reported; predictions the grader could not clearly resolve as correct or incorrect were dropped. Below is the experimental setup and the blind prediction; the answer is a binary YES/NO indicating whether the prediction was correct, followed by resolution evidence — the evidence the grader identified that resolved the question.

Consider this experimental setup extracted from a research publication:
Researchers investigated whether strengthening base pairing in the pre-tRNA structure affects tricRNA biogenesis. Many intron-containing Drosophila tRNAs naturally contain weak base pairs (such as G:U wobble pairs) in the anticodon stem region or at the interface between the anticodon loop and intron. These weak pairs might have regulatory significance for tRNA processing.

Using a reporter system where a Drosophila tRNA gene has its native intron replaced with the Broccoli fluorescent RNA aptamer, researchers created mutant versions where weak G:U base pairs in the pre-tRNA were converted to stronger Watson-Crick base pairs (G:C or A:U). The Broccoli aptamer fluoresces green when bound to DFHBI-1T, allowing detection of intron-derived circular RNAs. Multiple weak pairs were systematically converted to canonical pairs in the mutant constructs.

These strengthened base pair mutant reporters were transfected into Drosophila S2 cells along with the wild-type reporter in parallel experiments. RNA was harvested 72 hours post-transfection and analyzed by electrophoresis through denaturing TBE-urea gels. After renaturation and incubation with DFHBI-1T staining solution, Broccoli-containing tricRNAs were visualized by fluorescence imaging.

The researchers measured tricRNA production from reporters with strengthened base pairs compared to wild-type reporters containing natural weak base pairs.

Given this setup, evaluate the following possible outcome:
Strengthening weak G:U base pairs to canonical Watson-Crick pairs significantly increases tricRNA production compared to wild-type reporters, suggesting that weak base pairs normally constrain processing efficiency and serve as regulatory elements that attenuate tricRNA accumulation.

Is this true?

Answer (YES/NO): NO